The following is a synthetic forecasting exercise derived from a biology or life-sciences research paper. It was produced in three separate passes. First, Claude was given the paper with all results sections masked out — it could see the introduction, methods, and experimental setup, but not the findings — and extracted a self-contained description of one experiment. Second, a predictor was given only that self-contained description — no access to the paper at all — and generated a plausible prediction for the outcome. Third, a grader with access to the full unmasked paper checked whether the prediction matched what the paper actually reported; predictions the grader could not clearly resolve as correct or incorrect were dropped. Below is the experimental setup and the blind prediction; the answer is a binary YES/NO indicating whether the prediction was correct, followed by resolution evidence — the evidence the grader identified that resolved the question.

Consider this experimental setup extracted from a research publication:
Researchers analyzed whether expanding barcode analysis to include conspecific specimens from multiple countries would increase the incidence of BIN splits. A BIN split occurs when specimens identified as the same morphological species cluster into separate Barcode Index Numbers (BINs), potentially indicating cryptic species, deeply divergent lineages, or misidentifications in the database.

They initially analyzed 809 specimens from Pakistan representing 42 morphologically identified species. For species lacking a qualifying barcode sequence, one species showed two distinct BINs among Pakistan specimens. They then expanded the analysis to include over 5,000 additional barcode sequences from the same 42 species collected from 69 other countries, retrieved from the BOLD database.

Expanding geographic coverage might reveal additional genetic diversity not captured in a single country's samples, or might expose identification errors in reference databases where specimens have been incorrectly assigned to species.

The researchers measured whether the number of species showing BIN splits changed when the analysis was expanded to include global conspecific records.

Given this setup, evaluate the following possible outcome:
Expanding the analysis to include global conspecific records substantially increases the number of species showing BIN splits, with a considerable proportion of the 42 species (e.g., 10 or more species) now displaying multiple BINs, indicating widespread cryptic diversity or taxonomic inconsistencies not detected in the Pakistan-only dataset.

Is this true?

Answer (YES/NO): YES